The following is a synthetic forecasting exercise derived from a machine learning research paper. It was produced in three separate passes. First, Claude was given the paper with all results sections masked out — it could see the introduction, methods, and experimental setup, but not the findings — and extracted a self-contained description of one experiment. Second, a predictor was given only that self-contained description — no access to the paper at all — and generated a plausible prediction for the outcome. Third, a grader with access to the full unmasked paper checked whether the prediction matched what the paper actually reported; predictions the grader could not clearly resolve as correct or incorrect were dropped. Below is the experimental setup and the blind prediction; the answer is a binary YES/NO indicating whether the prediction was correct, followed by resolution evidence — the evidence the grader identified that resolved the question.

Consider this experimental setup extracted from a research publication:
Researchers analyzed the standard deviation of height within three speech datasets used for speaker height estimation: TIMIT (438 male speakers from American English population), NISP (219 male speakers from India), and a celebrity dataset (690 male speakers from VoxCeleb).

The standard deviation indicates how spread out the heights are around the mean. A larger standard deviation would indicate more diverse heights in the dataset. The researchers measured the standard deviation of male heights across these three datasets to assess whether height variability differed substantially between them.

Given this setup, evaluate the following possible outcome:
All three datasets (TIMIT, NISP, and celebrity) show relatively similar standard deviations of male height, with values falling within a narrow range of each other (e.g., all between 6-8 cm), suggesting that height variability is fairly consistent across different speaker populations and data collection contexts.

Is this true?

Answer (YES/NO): YES